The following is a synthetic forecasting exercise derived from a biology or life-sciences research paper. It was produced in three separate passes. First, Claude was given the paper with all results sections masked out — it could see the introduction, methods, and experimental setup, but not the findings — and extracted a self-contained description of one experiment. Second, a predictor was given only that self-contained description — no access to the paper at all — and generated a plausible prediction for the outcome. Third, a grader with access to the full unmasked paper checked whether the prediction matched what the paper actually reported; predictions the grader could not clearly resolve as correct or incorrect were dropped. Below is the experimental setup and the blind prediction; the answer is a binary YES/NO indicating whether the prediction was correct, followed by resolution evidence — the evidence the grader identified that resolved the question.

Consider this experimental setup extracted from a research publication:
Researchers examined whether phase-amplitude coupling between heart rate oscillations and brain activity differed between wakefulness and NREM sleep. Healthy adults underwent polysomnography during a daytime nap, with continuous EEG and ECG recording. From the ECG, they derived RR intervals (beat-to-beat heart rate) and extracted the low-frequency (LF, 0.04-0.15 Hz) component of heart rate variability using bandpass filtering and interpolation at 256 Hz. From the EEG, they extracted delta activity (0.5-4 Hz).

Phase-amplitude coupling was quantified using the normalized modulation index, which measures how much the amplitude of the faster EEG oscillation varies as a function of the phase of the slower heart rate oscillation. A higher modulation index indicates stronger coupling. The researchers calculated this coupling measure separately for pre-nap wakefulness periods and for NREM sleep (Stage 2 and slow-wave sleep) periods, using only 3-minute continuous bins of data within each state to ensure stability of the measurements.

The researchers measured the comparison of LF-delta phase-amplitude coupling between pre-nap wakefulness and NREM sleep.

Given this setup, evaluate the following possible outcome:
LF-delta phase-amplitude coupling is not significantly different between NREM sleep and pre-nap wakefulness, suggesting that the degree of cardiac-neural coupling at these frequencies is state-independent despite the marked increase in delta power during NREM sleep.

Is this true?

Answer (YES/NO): NO